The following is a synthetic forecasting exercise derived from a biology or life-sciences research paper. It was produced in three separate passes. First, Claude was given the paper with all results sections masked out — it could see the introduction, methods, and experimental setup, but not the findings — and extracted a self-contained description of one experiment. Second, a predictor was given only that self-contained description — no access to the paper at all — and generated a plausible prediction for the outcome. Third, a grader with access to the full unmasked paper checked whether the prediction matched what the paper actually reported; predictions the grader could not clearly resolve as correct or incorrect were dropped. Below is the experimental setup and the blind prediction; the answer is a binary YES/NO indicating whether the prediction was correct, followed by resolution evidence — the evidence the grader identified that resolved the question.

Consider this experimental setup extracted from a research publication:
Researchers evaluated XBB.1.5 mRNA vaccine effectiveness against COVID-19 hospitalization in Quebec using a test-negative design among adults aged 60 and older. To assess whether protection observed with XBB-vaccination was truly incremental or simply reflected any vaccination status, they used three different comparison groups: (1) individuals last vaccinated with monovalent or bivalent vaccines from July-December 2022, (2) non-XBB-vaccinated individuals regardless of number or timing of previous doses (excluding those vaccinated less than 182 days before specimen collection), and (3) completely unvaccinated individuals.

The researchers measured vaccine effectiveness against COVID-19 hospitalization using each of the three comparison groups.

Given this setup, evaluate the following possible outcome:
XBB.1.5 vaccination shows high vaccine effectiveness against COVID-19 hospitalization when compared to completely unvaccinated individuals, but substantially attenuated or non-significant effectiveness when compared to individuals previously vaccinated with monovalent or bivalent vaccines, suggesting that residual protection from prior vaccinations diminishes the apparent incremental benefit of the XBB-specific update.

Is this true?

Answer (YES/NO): NO